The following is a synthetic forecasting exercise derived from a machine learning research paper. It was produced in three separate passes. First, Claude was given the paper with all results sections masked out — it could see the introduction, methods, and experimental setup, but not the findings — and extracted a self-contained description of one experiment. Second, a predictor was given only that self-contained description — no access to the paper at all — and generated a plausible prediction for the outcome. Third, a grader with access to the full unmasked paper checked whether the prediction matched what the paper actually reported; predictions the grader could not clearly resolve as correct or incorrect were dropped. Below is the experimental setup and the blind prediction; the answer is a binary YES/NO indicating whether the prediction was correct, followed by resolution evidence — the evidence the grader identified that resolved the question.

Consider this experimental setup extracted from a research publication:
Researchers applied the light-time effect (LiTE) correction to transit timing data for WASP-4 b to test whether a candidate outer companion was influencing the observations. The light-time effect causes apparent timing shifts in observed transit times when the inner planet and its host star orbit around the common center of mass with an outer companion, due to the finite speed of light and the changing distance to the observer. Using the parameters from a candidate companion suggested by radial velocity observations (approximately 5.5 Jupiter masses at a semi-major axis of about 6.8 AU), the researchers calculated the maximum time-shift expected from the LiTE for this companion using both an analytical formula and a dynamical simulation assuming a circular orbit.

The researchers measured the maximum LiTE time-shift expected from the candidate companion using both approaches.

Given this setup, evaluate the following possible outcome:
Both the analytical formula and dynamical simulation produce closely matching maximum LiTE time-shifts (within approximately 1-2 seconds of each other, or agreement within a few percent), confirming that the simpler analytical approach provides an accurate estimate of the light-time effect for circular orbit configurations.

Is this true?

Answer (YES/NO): YES